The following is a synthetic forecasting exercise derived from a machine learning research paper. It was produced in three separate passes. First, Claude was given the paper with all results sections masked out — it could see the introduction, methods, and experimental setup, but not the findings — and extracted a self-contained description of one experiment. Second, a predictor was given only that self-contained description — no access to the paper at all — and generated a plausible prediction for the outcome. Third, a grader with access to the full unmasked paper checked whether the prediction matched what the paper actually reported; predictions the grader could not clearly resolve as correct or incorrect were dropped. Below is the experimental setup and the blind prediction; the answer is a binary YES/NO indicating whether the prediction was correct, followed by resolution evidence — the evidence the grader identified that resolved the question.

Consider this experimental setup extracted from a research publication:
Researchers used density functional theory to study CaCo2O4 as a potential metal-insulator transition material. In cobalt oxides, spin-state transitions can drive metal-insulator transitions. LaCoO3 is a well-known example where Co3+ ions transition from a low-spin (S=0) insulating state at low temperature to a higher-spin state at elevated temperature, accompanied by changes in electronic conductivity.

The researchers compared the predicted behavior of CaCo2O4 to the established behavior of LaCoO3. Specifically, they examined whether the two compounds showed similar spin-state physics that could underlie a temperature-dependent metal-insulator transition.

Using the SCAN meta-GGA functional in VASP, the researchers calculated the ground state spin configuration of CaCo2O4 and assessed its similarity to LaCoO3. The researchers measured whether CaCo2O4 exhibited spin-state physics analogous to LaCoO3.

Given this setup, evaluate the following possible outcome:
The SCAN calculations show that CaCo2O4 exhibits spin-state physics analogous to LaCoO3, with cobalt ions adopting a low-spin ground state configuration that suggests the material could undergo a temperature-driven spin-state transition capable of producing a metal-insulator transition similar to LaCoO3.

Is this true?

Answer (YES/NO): YES